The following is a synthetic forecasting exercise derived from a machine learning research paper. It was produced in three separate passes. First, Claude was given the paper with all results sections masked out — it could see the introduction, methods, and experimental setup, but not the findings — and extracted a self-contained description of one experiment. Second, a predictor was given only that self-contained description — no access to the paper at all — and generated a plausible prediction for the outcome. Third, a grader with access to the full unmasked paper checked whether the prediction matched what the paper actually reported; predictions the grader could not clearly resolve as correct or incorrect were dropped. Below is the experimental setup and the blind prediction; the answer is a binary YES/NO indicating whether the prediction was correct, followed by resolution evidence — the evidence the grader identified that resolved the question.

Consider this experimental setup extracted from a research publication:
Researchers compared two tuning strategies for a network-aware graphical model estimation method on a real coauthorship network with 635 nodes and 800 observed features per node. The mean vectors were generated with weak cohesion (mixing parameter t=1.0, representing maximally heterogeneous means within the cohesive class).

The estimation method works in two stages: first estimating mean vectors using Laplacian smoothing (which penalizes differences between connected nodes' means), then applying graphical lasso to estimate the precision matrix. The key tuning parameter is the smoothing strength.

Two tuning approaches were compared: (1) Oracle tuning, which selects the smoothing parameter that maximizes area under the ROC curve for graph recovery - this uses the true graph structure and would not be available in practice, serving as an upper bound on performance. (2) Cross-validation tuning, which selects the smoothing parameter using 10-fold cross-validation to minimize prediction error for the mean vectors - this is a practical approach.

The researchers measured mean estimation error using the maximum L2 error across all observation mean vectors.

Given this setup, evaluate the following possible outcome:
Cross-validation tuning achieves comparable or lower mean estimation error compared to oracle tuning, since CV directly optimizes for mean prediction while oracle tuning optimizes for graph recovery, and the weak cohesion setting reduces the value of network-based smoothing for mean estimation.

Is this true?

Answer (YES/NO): YES